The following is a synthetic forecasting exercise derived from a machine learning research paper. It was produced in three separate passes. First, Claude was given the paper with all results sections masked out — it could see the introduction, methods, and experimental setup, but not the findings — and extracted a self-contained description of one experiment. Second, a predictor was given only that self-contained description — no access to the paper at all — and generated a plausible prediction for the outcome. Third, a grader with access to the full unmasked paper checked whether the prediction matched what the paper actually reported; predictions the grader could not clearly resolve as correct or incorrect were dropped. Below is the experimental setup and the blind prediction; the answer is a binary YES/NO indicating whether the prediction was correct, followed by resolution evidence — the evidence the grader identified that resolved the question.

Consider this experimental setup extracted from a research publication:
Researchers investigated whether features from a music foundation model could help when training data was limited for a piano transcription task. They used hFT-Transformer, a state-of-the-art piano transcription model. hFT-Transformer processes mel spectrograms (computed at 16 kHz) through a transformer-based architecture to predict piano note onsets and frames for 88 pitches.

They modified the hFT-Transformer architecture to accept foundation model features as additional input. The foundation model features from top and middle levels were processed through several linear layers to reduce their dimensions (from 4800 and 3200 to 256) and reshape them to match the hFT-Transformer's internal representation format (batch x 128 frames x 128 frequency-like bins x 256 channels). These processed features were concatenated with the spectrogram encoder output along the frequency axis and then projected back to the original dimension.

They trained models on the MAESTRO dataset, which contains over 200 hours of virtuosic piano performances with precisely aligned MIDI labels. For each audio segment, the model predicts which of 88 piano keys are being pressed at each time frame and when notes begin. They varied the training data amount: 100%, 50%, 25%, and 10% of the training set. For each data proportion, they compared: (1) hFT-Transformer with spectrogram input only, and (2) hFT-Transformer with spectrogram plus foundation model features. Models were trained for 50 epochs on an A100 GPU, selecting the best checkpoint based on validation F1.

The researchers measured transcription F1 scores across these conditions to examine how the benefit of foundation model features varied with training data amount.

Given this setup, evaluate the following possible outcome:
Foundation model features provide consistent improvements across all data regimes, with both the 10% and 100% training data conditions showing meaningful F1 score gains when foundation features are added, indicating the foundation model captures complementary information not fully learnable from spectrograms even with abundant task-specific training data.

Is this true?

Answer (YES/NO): YES